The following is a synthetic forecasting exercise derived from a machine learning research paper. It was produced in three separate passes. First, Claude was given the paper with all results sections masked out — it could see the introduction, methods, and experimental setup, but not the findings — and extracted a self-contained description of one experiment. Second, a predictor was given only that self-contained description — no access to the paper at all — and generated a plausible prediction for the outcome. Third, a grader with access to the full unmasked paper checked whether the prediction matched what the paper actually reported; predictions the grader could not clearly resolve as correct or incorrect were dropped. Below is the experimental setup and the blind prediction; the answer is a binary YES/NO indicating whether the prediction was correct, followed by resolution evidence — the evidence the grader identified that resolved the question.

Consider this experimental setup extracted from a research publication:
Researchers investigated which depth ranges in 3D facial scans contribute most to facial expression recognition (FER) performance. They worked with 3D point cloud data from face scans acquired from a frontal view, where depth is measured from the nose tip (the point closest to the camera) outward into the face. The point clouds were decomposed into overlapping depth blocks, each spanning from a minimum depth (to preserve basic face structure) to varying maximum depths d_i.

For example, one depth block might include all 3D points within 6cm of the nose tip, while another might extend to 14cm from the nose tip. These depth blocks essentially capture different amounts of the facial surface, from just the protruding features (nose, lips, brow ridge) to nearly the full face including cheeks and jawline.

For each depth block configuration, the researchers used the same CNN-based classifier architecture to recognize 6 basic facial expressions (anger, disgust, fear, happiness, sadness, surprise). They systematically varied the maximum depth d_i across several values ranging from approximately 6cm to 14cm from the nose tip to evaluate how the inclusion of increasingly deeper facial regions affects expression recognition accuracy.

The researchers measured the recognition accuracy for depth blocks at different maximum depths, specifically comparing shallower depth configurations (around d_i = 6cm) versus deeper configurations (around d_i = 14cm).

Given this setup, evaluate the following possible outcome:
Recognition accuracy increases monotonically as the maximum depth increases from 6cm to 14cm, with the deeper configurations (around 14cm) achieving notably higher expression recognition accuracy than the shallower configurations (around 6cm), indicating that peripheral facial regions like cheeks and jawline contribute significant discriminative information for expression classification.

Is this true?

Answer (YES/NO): NO